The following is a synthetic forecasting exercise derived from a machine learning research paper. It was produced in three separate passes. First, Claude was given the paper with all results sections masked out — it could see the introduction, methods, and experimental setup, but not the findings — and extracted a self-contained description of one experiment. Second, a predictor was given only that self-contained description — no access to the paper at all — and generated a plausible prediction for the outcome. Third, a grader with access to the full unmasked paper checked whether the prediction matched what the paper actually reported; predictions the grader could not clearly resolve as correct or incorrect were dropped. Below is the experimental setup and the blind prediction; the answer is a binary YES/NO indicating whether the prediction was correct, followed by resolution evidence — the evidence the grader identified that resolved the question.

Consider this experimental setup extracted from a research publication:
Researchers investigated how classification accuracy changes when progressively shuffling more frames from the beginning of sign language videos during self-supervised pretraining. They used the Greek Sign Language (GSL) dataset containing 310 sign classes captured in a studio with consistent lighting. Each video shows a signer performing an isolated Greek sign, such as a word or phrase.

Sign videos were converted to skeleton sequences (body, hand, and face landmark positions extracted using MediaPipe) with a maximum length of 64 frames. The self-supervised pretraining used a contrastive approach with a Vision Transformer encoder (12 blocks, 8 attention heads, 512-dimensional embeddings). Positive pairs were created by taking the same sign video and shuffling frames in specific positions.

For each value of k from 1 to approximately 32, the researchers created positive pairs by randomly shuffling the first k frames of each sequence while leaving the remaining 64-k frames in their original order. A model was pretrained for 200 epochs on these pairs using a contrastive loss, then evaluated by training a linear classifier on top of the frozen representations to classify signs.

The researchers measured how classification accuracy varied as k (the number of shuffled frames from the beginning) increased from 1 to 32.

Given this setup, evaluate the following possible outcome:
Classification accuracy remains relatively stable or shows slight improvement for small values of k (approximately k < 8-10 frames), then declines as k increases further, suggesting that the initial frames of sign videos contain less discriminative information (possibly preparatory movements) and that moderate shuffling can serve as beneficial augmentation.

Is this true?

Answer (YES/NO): NO